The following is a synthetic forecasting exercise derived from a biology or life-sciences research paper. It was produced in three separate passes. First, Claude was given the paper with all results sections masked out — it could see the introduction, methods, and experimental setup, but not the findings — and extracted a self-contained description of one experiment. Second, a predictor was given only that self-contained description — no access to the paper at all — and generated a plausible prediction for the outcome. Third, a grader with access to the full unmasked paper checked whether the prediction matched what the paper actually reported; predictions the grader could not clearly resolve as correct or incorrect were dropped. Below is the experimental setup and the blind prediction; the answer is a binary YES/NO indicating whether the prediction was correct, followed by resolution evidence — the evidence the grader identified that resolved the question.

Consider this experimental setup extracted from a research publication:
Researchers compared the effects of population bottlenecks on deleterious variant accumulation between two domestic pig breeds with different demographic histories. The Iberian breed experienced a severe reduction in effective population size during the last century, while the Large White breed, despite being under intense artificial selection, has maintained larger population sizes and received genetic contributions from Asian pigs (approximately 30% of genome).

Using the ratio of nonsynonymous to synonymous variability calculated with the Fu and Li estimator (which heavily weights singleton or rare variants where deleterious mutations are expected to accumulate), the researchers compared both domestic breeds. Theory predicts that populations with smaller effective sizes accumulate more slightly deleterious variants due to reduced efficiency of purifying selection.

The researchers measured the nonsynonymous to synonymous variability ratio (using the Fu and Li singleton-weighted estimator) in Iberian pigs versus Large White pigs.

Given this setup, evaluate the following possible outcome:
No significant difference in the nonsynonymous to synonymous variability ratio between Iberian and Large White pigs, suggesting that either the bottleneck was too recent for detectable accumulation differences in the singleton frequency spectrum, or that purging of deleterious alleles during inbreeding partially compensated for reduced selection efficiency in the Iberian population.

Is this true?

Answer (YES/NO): YES